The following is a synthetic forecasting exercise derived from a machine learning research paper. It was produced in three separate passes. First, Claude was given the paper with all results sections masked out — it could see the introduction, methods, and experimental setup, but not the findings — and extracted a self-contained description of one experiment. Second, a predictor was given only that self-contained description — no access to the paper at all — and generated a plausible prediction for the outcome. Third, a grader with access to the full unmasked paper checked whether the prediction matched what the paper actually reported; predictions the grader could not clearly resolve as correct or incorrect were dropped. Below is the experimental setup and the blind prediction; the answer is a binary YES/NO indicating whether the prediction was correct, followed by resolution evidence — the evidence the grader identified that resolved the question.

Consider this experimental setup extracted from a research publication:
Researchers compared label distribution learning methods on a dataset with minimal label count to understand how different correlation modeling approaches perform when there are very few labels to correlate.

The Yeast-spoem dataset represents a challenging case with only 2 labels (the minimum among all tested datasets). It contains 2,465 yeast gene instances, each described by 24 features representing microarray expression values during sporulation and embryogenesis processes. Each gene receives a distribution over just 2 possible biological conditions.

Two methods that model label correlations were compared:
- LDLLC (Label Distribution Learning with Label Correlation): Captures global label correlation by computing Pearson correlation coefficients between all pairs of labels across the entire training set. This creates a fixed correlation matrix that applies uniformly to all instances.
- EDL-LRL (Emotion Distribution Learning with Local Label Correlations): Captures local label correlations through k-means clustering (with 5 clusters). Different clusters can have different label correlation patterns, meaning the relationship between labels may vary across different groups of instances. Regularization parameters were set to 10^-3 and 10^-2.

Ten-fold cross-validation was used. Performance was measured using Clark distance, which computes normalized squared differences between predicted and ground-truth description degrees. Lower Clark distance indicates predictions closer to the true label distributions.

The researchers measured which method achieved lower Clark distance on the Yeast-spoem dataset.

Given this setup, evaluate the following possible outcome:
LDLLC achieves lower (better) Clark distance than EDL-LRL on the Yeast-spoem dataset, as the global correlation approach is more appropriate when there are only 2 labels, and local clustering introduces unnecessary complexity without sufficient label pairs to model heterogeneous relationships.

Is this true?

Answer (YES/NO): NO